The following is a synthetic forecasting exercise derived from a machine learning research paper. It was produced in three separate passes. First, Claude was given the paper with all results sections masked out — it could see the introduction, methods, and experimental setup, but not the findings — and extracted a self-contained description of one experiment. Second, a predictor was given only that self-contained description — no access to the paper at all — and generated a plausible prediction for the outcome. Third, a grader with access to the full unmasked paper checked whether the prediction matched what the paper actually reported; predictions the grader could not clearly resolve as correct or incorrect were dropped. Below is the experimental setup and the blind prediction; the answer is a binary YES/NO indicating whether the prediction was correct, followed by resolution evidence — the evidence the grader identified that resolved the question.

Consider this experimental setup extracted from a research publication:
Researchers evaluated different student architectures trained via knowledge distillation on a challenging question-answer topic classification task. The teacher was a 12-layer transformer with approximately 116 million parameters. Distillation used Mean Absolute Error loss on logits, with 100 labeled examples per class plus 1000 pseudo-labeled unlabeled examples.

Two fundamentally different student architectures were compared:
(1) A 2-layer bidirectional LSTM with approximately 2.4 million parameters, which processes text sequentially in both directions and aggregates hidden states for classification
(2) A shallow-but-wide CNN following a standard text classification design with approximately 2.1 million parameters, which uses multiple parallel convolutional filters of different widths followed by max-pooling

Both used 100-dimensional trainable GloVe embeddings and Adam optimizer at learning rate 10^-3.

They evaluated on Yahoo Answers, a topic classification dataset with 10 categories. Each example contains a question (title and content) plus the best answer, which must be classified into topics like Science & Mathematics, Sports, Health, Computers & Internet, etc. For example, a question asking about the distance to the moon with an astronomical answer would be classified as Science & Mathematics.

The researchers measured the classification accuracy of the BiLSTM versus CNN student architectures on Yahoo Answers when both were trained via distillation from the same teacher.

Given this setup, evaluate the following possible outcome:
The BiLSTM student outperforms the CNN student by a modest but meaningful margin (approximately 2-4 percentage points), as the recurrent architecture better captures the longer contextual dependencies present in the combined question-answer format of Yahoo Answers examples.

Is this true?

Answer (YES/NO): NO